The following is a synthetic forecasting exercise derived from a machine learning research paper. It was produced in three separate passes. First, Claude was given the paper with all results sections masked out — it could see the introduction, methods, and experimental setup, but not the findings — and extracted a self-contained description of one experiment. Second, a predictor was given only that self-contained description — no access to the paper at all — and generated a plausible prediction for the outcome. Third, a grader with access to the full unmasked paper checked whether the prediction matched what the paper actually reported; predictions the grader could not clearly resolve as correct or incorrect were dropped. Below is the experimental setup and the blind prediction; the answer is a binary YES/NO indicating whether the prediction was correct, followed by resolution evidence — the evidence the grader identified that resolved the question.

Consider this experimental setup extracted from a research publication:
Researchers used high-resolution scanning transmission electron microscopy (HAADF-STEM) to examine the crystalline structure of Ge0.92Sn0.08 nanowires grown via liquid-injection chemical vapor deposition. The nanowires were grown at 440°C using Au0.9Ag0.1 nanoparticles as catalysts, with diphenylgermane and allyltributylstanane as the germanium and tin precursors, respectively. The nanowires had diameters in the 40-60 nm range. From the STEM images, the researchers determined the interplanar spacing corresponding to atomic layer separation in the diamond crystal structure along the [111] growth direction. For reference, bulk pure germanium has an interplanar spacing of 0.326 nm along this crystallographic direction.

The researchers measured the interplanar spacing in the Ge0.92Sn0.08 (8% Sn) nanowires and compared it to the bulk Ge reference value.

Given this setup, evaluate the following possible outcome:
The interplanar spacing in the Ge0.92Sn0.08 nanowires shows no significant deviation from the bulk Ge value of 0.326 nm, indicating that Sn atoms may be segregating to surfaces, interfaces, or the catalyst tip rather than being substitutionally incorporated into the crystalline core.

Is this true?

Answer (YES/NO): NO